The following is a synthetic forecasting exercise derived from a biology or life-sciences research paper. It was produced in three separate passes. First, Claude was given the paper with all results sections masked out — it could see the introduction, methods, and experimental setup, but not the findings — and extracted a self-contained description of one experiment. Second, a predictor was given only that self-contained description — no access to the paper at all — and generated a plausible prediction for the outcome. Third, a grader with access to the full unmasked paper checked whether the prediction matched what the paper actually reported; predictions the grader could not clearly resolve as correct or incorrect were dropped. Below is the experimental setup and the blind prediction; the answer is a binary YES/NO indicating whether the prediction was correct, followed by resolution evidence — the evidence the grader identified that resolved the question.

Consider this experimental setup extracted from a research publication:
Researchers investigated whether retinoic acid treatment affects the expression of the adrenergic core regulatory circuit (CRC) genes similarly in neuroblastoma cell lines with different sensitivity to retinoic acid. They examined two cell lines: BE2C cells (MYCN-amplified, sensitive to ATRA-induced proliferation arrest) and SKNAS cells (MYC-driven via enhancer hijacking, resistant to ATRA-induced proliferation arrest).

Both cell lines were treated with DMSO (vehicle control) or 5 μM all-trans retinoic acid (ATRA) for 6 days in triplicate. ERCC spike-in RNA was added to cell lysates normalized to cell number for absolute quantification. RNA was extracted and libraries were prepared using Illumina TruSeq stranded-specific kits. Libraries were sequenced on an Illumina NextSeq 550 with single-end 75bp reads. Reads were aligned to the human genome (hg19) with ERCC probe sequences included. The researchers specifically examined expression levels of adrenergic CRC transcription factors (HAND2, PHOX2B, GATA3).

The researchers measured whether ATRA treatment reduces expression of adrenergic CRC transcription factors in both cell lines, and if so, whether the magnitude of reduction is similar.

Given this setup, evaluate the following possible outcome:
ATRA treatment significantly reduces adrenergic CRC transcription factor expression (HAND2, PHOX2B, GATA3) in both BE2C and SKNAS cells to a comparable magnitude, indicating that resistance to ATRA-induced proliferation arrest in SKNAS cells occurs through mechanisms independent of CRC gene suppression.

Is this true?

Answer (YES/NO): NO